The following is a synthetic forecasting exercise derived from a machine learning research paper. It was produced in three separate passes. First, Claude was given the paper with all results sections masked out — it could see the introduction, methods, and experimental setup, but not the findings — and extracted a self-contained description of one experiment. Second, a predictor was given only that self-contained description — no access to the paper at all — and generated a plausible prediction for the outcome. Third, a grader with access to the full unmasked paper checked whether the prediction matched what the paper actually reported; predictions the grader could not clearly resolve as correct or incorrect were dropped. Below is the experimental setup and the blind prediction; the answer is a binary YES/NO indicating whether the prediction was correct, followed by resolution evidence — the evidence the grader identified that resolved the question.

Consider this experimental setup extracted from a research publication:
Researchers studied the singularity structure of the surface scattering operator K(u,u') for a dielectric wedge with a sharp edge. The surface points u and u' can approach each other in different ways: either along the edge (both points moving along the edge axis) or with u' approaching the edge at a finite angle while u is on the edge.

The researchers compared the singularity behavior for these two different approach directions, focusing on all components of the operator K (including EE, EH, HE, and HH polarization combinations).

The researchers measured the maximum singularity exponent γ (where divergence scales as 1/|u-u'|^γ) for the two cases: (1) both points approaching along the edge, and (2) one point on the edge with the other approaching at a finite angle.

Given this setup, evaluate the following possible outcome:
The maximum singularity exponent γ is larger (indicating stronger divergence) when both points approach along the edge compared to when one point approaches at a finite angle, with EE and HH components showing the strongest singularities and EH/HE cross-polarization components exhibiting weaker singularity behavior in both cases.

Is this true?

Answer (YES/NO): NO